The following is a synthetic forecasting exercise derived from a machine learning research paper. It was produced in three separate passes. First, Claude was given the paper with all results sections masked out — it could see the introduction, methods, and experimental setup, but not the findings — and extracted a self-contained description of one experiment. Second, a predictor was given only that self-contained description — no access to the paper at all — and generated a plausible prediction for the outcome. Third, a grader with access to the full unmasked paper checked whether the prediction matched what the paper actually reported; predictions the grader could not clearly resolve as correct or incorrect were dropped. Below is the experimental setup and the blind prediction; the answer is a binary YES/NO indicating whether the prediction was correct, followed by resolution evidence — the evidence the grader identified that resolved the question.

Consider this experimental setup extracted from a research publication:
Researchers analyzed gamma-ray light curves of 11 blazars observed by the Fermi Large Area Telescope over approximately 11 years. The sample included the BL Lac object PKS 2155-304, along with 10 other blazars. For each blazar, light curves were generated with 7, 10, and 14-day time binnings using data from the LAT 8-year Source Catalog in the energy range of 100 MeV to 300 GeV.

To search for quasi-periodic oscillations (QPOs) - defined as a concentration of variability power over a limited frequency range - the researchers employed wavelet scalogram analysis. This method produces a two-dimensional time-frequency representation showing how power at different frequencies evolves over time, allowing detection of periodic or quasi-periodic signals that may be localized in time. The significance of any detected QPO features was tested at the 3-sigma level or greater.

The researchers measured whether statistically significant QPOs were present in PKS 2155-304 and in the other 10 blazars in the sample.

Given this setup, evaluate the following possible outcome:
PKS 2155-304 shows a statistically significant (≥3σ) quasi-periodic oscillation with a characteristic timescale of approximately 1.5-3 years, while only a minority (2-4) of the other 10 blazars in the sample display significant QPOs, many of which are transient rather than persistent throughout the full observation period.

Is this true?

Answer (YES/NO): NO